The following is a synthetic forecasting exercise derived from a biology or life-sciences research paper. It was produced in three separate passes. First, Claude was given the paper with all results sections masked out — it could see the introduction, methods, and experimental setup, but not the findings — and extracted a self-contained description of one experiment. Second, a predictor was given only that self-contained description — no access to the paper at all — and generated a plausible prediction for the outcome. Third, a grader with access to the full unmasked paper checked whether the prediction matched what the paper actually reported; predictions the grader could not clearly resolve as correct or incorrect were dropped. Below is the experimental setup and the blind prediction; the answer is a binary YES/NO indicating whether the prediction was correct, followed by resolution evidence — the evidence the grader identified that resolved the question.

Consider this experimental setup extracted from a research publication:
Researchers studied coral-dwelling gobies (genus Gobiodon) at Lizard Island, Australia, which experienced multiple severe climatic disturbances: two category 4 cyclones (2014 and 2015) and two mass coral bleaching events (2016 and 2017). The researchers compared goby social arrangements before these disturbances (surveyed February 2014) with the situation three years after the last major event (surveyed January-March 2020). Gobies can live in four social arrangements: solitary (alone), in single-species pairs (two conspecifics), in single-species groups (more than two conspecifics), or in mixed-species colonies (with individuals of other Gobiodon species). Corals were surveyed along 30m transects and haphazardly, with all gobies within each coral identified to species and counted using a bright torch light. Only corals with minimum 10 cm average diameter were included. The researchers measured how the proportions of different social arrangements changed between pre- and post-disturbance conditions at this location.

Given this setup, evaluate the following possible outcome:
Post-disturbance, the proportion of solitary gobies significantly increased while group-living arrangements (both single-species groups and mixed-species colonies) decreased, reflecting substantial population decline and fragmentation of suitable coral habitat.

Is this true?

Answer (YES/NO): YES